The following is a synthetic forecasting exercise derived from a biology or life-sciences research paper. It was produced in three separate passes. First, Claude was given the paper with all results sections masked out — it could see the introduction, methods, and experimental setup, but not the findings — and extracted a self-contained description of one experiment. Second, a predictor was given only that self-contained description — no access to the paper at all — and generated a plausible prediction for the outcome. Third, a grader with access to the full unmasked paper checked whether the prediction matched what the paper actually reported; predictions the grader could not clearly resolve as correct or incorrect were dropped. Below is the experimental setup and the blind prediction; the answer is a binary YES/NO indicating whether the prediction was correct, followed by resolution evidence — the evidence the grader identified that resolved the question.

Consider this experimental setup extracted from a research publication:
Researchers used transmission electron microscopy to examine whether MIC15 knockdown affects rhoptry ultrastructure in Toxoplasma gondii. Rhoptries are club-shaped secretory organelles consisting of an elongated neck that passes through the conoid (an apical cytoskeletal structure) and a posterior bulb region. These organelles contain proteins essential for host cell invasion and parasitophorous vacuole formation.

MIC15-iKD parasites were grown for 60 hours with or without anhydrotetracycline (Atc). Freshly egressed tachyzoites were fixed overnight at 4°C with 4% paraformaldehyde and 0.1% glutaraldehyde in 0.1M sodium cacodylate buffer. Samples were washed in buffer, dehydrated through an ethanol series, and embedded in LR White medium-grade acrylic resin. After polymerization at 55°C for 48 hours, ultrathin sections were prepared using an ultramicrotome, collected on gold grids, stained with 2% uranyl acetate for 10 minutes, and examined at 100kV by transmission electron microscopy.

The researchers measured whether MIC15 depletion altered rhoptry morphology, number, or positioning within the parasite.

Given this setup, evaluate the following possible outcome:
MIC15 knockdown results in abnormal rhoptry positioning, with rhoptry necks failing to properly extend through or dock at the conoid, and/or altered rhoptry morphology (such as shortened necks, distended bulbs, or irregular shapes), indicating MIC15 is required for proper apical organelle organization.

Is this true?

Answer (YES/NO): NO